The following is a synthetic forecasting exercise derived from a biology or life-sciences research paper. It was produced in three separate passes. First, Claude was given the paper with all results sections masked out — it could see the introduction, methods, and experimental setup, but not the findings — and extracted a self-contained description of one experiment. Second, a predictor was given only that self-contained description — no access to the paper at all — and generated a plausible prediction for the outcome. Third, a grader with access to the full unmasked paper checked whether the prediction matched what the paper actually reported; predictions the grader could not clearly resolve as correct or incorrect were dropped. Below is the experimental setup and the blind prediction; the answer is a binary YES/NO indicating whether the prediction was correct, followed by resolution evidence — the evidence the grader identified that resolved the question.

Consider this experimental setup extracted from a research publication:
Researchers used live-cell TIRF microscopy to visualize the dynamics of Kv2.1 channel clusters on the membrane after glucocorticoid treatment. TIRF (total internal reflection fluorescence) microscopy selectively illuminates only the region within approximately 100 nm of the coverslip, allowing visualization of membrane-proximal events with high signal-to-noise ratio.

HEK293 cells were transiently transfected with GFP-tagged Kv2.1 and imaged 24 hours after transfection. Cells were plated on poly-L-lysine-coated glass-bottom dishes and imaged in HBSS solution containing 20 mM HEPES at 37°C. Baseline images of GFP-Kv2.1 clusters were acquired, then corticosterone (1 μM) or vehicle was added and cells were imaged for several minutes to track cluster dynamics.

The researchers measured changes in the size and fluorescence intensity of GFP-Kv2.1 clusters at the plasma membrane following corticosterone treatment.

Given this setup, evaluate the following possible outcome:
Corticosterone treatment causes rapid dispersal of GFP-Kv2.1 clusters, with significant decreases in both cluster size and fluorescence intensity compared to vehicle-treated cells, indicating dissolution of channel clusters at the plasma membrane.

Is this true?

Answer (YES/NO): NO